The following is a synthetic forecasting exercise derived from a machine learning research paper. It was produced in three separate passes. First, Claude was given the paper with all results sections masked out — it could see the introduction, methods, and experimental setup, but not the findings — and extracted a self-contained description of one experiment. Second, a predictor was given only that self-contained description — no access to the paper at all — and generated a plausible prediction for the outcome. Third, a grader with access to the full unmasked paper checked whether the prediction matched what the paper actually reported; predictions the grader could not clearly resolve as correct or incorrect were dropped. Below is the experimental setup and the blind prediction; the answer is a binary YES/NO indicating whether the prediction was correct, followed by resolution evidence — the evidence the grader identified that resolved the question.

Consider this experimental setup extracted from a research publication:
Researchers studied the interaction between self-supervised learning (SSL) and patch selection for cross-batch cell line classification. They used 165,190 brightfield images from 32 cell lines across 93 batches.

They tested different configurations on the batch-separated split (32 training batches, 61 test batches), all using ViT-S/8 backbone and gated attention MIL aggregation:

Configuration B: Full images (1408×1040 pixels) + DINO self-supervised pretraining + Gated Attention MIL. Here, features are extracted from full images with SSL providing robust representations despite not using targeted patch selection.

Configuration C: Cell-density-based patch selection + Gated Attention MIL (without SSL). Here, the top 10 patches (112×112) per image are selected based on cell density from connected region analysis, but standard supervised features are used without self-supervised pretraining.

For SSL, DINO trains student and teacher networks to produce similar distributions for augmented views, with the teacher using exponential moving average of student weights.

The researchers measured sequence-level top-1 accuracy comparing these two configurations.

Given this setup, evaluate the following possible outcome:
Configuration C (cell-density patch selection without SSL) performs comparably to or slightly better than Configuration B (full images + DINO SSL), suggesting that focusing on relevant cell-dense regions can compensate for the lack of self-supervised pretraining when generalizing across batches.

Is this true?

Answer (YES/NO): NO